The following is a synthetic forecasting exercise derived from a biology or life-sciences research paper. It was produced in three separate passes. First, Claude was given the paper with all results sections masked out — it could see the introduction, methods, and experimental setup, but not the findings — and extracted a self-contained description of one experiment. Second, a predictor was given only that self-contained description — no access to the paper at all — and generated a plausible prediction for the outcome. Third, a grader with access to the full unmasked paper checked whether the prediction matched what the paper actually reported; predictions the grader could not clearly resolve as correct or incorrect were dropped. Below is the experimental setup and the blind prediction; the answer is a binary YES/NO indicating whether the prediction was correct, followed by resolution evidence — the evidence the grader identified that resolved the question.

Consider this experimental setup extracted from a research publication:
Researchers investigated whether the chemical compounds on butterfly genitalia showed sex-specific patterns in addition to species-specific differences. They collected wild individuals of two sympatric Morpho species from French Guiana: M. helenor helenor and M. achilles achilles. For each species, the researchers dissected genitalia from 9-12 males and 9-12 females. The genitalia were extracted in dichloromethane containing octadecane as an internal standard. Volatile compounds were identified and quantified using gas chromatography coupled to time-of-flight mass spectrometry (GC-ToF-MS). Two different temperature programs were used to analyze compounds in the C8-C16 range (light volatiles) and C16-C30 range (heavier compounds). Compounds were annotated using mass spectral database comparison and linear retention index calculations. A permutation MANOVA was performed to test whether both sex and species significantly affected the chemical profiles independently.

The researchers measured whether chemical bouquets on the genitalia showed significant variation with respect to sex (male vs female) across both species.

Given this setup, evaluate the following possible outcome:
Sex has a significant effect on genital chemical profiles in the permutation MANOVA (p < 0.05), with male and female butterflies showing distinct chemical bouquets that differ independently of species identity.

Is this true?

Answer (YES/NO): YES